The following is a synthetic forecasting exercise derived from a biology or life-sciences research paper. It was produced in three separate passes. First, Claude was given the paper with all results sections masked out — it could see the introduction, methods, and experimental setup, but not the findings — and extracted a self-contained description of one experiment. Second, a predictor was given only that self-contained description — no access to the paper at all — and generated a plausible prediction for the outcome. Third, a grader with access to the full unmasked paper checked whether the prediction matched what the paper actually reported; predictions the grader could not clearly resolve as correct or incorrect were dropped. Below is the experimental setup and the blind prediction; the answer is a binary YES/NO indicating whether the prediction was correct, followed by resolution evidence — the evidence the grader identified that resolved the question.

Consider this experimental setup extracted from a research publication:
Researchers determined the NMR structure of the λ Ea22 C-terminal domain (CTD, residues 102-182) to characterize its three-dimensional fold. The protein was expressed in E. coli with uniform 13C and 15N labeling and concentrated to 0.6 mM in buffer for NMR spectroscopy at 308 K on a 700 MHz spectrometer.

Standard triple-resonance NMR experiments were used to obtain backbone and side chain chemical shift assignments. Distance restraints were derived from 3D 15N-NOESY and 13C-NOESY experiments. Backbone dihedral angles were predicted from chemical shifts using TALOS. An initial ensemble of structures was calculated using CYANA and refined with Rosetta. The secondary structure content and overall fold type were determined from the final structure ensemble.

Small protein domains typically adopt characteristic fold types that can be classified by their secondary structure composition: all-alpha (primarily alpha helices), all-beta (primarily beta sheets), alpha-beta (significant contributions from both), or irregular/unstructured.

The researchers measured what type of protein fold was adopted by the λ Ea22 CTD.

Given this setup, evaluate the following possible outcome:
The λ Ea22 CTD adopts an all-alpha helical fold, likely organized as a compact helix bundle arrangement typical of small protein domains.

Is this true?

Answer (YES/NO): NO